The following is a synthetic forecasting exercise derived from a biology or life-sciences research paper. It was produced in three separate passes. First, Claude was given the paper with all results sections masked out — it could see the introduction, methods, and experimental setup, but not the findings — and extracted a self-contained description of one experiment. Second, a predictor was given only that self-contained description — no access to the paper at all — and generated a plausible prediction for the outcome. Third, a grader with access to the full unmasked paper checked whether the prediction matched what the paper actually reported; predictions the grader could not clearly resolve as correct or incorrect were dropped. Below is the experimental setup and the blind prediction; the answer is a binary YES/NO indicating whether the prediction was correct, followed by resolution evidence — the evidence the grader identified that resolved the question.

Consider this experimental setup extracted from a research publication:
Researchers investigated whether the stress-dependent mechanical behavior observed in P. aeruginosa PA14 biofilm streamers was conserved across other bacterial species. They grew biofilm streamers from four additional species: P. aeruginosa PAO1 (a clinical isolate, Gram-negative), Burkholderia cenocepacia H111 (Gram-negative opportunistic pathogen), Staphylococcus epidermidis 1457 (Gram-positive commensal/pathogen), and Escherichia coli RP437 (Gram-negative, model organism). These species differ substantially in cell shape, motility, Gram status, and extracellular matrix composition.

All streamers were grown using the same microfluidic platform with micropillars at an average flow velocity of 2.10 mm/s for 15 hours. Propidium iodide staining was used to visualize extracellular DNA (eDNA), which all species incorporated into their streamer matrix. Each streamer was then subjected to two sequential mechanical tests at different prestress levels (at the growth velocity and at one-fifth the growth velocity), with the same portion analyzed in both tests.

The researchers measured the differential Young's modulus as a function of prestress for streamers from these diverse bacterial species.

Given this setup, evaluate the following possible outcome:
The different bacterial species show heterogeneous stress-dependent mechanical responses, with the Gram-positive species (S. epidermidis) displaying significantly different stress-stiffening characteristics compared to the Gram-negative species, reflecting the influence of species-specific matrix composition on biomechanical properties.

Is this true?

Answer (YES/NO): NO